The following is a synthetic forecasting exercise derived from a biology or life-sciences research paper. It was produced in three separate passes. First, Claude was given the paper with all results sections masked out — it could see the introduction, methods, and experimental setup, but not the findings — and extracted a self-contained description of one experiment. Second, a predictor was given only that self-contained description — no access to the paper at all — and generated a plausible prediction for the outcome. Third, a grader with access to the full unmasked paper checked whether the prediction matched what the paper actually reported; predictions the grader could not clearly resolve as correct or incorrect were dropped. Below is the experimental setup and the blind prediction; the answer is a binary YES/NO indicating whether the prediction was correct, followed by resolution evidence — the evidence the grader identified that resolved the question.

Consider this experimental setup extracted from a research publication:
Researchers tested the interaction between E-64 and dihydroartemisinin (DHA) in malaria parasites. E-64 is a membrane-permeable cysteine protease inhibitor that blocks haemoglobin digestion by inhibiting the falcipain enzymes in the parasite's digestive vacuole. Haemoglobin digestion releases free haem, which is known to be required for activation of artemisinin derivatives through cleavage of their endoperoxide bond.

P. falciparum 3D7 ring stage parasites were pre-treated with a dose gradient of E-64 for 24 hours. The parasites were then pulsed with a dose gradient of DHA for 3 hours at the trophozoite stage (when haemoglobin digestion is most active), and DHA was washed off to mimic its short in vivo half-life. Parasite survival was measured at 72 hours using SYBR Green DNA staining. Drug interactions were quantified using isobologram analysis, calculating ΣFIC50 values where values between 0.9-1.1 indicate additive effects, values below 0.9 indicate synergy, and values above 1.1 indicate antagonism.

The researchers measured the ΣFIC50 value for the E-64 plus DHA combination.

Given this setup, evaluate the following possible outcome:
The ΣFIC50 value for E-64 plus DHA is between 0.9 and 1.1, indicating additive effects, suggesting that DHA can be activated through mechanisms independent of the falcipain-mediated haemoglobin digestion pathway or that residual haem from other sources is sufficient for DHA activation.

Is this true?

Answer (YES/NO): NO